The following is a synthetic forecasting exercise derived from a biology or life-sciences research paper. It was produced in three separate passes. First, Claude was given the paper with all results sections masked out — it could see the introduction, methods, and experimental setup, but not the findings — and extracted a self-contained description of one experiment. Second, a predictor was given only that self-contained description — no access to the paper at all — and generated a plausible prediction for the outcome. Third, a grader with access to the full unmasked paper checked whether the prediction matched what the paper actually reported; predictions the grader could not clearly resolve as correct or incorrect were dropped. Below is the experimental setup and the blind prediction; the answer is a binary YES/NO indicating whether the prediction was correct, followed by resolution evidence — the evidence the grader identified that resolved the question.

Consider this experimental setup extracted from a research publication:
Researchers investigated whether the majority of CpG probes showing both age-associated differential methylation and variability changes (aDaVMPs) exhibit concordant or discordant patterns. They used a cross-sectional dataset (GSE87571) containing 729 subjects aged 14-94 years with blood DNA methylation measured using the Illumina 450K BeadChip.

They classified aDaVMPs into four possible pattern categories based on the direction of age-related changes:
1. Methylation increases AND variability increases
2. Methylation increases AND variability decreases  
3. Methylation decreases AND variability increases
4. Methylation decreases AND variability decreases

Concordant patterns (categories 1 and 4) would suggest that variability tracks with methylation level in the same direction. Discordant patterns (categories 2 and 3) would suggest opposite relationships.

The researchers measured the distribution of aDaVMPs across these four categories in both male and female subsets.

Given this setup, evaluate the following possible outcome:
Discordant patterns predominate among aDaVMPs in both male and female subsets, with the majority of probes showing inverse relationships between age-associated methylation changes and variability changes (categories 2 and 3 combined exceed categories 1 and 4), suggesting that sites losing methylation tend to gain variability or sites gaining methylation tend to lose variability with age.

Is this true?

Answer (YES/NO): NO